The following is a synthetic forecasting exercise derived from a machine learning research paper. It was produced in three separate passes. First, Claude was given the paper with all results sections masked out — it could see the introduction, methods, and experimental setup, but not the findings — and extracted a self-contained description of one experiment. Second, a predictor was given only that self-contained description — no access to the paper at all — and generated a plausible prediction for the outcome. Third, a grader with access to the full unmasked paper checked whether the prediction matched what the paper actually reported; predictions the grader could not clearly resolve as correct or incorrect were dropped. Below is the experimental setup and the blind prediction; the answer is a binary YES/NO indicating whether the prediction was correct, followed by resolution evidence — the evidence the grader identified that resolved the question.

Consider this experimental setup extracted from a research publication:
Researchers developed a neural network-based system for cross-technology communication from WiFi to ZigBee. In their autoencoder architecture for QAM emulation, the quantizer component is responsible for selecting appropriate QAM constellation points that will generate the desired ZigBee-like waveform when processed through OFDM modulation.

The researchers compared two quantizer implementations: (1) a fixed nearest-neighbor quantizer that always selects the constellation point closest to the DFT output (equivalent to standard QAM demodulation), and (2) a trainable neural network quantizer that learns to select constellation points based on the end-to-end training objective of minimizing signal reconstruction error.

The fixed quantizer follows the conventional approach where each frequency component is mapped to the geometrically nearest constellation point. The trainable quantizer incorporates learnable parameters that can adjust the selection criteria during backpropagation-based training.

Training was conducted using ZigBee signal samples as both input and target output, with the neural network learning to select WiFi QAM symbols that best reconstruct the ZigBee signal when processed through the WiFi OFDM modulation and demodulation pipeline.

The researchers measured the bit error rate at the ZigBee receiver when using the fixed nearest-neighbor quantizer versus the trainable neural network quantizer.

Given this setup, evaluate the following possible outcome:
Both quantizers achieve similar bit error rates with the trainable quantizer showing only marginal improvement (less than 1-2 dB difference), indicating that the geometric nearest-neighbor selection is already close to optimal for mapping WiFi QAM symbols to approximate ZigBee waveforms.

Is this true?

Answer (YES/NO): NO